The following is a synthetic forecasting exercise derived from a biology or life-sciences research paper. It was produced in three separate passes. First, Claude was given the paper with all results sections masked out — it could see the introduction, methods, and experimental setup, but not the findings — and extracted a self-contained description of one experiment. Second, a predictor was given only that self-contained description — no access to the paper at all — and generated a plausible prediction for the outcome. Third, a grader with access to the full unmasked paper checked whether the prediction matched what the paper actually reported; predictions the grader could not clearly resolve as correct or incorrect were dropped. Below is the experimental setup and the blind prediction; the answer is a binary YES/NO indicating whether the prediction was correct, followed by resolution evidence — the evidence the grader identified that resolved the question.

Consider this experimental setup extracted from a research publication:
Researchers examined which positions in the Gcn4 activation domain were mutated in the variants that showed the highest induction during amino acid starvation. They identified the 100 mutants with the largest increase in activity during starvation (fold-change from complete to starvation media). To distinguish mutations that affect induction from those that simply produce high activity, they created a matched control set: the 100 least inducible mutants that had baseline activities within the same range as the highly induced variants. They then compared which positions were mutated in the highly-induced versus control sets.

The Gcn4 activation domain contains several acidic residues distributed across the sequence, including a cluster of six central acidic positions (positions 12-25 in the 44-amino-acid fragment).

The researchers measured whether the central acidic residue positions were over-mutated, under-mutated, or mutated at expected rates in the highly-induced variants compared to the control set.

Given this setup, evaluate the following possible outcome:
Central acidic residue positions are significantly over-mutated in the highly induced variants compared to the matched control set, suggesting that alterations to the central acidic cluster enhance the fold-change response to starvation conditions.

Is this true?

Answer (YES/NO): NO